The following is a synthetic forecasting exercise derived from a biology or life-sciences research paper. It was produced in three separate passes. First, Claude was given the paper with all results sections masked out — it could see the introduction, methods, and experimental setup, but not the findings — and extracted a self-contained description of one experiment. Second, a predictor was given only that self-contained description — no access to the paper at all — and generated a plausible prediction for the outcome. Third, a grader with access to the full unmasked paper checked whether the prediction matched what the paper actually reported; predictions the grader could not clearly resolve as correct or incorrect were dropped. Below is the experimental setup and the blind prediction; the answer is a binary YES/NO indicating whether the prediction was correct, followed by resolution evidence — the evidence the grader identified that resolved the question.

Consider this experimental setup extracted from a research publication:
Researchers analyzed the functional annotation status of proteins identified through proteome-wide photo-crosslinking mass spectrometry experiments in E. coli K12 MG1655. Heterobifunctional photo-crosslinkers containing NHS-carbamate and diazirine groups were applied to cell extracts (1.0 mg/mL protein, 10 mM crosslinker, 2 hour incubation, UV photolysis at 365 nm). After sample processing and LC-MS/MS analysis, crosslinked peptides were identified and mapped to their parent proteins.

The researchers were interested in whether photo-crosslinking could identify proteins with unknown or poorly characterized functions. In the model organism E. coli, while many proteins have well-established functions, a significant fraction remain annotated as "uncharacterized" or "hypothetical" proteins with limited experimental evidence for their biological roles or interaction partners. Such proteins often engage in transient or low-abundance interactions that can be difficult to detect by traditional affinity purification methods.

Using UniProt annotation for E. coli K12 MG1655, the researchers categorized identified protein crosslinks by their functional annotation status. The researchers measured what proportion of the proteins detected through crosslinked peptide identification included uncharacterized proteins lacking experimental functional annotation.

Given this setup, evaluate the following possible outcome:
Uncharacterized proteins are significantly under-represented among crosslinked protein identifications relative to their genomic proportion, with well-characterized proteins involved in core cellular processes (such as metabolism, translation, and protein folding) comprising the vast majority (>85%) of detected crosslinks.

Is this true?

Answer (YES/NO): NO